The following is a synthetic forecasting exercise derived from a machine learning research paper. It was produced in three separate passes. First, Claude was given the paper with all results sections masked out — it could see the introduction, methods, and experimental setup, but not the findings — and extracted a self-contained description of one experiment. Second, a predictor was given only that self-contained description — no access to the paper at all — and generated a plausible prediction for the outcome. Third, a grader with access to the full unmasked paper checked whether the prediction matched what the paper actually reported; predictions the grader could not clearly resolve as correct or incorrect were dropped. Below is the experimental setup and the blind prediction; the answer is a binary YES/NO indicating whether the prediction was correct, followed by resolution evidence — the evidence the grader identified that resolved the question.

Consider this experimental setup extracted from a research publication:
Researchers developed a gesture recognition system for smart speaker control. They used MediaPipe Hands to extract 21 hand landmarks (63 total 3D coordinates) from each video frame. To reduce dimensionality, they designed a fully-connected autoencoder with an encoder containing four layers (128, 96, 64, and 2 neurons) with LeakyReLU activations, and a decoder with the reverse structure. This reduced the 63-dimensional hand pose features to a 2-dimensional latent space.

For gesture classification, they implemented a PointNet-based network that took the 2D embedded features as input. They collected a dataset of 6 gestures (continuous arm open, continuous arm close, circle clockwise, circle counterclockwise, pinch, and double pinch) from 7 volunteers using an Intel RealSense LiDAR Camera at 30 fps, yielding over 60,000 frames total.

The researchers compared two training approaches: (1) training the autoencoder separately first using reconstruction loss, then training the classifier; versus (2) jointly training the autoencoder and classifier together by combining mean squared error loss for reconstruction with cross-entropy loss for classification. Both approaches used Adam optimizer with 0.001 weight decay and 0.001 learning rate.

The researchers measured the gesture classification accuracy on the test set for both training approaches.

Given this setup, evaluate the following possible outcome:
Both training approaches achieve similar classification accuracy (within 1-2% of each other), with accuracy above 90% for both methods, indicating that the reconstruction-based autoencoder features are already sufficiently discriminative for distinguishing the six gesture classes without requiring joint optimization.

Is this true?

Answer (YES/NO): NO